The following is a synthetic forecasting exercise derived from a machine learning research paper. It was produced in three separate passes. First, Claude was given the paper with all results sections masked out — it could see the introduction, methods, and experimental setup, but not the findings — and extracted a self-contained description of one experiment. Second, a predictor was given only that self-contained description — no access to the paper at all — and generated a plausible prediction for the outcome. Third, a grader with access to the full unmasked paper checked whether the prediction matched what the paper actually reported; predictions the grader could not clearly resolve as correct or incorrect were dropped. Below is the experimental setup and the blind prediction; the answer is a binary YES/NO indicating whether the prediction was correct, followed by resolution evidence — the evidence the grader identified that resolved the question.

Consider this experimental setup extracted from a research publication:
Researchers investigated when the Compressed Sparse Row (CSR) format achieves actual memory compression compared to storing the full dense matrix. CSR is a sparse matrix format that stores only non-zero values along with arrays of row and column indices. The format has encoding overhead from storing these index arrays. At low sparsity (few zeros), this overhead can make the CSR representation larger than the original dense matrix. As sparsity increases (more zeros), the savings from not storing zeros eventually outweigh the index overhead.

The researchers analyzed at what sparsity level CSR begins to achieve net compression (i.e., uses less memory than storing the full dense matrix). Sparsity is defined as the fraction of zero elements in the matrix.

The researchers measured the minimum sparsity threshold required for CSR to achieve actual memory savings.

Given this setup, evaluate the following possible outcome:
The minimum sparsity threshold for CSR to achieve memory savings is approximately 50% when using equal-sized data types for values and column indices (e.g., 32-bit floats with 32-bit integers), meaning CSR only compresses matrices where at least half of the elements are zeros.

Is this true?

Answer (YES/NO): YES